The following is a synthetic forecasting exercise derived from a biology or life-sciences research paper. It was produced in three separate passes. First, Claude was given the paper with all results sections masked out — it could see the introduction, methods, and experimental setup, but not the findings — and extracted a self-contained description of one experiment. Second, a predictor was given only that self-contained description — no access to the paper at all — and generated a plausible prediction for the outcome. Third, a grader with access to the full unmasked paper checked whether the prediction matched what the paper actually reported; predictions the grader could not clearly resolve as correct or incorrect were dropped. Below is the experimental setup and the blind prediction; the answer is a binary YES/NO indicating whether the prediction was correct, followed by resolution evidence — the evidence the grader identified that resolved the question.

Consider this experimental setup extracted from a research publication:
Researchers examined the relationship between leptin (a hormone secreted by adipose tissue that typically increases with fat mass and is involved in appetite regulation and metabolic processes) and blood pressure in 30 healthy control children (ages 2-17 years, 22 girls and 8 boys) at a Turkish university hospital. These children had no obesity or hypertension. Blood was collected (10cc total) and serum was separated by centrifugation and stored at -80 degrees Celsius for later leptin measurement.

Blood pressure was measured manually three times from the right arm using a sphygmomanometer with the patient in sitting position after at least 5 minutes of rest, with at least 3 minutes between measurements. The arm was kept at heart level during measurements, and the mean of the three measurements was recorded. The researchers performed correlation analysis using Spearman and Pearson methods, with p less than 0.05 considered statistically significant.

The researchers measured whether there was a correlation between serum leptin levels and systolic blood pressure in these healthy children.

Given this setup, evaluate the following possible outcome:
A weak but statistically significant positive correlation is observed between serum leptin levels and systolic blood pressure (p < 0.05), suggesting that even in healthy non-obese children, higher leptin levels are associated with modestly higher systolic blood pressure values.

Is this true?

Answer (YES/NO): NO